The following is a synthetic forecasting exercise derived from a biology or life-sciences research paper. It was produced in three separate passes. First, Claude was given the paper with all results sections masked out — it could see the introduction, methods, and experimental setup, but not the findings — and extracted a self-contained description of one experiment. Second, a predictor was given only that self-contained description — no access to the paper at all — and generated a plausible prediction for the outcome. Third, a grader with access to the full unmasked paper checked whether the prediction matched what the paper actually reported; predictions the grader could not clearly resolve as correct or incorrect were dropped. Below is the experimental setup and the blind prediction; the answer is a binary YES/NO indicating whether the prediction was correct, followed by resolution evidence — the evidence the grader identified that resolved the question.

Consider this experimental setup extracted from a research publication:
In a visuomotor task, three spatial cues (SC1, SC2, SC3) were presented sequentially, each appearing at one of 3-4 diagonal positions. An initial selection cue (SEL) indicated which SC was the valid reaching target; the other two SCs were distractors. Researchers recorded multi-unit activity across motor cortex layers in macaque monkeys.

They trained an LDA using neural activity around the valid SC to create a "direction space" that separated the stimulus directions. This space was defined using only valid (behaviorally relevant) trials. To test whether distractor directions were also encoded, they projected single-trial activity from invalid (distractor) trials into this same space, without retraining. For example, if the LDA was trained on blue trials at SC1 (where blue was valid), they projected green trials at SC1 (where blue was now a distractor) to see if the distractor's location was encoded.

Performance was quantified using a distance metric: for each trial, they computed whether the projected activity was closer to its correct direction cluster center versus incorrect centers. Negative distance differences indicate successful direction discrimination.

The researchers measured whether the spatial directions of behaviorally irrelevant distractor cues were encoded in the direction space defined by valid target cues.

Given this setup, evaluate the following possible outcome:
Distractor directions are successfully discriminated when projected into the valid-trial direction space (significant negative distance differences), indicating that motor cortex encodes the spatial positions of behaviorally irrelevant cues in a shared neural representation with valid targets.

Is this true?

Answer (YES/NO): NO